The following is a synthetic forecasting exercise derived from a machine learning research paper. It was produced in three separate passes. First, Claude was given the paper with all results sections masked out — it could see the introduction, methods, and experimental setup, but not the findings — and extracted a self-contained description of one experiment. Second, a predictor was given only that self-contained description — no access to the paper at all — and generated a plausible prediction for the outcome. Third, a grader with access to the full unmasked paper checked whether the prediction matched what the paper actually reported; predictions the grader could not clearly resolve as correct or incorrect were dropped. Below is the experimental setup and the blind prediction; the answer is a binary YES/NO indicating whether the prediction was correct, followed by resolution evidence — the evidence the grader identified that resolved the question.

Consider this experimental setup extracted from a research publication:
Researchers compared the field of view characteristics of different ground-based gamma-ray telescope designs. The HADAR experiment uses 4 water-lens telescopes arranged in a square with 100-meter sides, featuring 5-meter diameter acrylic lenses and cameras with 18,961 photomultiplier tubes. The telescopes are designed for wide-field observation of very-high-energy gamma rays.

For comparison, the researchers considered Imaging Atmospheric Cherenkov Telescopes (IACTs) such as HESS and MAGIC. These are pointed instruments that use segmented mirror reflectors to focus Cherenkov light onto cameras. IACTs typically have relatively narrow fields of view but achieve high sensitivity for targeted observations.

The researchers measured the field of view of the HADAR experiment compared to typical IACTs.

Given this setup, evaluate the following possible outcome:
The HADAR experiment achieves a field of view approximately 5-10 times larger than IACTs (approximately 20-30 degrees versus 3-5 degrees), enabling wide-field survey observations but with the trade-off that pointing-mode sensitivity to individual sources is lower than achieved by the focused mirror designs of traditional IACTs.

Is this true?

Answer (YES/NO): NO